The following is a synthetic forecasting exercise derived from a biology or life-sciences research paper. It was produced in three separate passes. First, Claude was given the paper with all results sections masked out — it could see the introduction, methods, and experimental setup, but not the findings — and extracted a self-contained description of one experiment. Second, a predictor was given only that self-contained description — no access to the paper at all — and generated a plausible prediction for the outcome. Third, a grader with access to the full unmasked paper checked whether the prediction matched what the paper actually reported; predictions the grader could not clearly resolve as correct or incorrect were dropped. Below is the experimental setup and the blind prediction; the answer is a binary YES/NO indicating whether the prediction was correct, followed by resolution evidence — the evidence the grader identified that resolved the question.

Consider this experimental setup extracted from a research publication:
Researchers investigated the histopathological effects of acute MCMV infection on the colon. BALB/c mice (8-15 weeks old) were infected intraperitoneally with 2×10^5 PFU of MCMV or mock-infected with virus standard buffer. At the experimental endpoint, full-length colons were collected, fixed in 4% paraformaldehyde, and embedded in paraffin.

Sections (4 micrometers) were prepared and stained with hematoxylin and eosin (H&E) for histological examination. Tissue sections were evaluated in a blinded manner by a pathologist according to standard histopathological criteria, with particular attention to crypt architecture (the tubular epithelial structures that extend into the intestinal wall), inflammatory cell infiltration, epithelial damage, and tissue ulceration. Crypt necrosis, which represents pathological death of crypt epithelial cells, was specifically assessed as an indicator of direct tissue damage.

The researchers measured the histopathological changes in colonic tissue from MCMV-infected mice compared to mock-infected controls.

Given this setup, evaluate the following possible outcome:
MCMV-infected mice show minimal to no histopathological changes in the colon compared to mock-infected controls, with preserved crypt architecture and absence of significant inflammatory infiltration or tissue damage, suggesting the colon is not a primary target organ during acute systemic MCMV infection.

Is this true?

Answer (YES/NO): NO